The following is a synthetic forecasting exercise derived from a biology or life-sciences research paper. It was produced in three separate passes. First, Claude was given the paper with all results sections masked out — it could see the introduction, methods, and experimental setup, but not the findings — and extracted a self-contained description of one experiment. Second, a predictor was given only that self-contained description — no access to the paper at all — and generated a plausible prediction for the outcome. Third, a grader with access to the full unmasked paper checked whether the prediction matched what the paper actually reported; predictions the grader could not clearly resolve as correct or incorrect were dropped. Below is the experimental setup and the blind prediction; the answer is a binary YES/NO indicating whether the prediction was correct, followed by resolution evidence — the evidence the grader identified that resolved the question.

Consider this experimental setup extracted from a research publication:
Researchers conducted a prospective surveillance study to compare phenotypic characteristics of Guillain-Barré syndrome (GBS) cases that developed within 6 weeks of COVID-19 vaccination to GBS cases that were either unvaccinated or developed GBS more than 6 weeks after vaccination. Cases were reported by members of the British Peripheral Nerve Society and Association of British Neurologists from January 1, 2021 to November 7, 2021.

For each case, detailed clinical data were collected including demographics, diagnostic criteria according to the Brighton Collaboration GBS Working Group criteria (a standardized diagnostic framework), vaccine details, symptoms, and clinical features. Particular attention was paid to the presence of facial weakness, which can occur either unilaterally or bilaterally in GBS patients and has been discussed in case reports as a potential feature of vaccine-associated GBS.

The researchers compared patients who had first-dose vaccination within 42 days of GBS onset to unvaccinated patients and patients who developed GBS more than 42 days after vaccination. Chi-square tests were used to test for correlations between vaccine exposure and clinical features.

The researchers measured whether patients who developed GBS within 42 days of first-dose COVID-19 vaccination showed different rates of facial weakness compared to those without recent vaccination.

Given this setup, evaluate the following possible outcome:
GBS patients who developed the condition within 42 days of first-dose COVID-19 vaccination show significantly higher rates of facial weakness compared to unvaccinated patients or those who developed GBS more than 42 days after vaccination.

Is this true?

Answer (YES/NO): NO